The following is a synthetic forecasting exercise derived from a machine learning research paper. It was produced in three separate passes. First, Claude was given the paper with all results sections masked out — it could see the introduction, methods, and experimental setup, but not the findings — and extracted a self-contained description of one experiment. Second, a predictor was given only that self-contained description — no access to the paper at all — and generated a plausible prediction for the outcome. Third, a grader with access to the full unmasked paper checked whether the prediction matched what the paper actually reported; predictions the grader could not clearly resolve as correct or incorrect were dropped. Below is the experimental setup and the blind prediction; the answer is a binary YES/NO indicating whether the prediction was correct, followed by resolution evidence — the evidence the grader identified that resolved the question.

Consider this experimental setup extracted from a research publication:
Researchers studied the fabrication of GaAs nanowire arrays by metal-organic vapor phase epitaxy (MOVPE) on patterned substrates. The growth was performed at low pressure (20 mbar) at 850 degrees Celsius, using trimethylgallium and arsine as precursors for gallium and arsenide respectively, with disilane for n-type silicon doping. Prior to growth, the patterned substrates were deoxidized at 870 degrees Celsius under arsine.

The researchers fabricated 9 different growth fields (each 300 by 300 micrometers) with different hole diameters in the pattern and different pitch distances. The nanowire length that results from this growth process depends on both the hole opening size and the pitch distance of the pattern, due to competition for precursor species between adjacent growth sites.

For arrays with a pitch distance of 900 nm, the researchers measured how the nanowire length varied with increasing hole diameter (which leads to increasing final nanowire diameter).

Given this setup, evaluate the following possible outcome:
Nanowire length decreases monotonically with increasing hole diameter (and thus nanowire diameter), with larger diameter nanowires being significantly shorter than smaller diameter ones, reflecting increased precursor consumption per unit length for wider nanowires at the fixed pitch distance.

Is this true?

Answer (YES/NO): YES